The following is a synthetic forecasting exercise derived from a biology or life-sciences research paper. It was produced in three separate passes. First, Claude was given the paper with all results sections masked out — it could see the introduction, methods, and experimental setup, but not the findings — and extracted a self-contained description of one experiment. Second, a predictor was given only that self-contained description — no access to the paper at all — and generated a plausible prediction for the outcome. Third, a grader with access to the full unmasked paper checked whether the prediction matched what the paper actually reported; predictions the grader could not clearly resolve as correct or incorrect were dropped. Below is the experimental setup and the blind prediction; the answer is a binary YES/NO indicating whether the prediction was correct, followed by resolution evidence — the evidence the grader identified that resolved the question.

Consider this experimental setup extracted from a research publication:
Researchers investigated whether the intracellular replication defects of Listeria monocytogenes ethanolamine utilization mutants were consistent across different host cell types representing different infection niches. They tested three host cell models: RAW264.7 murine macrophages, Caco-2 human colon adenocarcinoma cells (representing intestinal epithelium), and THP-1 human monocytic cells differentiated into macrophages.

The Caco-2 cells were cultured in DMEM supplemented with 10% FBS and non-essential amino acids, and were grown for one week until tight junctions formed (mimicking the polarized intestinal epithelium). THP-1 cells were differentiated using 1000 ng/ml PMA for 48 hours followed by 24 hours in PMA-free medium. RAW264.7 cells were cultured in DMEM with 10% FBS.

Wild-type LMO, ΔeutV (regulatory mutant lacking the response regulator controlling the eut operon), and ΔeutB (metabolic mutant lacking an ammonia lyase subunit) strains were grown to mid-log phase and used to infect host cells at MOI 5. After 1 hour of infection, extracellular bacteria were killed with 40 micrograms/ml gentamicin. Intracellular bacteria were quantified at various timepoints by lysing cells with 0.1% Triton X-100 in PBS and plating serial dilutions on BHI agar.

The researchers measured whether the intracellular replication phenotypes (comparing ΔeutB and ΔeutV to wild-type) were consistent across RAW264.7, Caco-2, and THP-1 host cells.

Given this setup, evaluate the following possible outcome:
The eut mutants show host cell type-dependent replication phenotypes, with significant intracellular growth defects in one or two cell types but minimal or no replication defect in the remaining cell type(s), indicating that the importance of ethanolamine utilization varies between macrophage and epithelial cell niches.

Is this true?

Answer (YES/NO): NO